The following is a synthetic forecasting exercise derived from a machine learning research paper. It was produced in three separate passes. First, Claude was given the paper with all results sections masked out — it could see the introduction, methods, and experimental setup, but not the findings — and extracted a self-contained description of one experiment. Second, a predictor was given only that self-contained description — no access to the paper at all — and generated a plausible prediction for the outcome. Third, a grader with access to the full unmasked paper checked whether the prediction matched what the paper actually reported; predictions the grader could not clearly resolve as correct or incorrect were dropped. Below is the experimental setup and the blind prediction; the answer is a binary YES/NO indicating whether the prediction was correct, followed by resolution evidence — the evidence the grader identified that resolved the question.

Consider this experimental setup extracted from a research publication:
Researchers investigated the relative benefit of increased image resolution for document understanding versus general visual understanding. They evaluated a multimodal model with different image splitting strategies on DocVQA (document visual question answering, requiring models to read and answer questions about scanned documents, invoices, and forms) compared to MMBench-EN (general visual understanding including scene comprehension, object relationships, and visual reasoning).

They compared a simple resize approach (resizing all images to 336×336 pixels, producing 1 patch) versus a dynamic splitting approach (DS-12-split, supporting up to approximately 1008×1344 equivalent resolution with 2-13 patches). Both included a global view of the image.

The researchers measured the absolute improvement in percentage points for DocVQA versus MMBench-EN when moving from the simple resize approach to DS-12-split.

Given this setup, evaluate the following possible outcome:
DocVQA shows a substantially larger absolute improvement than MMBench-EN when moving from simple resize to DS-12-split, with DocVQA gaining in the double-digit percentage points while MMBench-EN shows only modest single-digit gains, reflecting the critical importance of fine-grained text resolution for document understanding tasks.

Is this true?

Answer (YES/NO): YES